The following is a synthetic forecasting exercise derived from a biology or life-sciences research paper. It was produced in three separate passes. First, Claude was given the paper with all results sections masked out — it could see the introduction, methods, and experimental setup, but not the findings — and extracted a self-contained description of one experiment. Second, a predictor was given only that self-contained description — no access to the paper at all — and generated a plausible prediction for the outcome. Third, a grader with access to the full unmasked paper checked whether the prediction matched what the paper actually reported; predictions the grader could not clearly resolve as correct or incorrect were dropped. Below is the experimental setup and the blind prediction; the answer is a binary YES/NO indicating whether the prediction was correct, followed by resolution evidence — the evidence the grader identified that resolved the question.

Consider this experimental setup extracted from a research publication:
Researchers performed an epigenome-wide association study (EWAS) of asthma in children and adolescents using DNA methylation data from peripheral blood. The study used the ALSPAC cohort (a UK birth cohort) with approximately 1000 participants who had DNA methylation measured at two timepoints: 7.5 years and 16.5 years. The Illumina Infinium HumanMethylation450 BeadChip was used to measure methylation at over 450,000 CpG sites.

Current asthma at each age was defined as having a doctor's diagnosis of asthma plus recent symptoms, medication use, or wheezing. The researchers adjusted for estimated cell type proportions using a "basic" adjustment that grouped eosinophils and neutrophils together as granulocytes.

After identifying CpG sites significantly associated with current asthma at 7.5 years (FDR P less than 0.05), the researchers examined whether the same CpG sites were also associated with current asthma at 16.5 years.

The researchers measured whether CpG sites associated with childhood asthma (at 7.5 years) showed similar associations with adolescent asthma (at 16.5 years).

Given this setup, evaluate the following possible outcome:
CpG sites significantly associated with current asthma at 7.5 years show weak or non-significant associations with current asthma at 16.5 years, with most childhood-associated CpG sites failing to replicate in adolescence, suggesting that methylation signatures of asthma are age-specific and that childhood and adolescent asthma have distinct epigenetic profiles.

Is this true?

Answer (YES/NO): YES